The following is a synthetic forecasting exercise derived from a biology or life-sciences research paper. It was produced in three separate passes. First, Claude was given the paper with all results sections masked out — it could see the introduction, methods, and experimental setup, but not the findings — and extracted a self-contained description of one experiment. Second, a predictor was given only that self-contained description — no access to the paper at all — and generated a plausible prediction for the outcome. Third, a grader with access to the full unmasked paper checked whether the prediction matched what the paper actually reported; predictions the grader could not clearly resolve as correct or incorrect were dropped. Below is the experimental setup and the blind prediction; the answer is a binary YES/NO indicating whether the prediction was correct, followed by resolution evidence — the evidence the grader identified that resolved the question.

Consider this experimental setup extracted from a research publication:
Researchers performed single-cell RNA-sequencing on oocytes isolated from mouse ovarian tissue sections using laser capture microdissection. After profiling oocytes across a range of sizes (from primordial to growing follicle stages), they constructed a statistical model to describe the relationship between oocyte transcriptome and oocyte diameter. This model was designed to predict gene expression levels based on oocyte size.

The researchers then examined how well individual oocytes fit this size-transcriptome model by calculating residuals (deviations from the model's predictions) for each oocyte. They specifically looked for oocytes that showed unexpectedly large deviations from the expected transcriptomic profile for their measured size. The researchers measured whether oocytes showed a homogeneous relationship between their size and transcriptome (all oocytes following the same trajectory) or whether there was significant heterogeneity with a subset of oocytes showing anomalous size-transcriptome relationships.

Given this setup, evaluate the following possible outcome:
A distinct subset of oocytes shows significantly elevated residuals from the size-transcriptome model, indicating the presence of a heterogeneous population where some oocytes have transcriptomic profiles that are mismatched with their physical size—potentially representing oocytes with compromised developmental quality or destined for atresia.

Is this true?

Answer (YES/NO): YES